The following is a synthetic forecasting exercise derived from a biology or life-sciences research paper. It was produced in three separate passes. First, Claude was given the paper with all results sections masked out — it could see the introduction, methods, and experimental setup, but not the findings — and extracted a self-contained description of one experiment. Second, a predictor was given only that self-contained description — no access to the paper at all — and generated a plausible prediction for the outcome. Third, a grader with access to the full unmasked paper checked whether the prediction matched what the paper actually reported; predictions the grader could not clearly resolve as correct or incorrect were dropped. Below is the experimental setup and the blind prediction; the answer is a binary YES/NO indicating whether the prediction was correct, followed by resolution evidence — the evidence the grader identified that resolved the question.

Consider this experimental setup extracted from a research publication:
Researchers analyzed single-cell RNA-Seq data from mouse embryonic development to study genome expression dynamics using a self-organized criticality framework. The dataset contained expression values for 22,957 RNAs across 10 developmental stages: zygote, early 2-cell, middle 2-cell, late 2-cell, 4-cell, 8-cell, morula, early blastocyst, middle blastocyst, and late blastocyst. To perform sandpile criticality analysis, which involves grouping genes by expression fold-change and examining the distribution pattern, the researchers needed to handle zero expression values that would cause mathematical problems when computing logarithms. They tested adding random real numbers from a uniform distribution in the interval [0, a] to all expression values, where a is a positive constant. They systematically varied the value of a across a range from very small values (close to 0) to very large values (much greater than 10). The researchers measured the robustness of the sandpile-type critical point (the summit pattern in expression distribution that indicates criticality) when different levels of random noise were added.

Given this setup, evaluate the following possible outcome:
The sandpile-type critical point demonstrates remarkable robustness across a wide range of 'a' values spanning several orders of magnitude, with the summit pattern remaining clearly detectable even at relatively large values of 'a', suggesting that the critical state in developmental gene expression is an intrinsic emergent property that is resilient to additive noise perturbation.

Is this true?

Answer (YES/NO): NO